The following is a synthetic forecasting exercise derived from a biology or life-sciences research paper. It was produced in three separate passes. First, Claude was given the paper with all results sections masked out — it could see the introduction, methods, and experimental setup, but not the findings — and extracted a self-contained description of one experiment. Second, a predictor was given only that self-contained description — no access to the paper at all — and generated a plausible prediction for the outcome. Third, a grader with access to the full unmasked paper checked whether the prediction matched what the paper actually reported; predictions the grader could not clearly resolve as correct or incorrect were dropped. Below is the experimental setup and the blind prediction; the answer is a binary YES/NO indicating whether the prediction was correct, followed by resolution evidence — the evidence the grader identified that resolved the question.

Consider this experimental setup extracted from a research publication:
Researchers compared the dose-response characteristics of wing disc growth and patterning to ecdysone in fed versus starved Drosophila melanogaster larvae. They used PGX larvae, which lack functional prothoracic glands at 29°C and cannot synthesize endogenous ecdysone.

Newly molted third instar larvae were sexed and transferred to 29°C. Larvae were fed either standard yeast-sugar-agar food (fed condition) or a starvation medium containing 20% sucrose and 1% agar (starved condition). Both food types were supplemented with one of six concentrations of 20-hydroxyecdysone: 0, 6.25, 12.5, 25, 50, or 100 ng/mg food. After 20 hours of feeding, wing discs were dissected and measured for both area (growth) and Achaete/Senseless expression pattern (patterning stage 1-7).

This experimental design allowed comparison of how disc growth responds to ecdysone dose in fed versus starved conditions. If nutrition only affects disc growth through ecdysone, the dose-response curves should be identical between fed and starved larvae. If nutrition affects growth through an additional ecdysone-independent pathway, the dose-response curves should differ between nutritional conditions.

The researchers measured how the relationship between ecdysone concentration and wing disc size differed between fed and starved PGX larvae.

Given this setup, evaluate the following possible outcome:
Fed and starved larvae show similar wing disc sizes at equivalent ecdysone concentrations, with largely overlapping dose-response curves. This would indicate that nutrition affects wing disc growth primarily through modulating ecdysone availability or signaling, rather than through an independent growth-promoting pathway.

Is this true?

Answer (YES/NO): NO